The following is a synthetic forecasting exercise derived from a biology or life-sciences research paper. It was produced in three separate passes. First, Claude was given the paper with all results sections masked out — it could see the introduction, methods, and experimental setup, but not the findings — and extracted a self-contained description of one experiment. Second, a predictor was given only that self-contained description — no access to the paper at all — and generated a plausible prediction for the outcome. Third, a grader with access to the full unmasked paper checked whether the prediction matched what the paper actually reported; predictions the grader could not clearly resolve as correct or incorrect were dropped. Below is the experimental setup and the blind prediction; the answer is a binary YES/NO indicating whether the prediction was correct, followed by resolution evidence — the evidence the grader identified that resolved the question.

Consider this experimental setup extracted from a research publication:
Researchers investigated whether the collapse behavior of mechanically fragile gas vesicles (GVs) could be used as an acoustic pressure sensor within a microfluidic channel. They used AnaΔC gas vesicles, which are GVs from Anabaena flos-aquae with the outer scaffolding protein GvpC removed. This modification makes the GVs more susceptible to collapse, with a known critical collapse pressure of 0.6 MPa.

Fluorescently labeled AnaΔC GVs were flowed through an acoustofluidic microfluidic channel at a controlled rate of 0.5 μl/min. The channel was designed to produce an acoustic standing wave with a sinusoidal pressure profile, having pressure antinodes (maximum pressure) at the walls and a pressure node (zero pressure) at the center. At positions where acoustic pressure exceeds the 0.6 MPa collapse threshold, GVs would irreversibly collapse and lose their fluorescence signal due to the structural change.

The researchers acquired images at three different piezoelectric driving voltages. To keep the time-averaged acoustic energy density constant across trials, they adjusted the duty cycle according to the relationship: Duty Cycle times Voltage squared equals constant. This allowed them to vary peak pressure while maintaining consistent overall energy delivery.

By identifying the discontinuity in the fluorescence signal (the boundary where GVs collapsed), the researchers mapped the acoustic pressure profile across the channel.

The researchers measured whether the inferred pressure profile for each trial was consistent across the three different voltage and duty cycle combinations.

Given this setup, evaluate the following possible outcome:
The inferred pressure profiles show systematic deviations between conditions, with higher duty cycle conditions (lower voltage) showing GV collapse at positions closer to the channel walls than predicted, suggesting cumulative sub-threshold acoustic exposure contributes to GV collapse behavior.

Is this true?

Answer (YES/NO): NO